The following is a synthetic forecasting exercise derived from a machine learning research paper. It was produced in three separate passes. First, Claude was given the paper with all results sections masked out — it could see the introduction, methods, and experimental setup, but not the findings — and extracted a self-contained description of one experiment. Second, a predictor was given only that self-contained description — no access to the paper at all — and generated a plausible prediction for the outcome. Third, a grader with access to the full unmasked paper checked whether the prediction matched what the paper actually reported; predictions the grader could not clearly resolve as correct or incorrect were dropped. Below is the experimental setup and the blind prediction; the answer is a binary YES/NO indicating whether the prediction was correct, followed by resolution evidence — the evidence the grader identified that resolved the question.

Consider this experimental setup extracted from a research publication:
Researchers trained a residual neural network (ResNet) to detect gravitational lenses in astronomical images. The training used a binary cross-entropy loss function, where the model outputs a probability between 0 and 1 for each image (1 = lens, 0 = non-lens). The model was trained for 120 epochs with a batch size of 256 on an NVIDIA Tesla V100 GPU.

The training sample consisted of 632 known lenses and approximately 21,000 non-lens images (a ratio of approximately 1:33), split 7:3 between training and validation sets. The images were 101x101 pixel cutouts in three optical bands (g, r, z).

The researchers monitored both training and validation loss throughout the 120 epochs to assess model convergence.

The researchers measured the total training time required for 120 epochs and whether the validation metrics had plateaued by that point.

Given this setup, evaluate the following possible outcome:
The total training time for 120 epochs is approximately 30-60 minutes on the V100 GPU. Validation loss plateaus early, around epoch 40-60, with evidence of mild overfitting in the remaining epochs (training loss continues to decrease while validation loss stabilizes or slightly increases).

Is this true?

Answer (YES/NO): NO